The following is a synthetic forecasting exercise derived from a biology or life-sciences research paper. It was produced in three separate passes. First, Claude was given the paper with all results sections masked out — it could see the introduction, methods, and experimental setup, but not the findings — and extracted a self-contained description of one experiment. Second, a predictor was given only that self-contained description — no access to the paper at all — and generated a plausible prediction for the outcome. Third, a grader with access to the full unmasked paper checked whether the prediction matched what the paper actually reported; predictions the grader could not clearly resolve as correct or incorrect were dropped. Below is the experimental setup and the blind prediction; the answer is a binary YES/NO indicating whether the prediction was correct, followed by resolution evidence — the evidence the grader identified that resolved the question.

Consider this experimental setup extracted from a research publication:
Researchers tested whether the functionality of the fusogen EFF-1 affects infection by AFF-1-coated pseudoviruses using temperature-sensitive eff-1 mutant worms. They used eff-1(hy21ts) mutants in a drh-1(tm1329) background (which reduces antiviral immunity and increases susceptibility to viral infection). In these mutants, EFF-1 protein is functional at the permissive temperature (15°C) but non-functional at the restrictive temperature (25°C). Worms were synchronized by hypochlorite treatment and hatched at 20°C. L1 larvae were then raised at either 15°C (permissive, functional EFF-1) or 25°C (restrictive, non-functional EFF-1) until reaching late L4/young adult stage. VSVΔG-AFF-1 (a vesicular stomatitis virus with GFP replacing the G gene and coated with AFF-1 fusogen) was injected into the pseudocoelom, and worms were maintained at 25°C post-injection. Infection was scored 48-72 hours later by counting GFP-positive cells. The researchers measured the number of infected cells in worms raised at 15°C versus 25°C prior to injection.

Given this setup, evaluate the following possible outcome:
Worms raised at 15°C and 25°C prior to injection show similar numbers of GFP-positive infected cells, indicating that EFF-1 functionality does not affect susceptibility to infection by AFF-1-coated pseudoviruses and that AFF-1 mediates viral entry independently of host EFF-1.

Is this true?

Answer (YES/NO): NO